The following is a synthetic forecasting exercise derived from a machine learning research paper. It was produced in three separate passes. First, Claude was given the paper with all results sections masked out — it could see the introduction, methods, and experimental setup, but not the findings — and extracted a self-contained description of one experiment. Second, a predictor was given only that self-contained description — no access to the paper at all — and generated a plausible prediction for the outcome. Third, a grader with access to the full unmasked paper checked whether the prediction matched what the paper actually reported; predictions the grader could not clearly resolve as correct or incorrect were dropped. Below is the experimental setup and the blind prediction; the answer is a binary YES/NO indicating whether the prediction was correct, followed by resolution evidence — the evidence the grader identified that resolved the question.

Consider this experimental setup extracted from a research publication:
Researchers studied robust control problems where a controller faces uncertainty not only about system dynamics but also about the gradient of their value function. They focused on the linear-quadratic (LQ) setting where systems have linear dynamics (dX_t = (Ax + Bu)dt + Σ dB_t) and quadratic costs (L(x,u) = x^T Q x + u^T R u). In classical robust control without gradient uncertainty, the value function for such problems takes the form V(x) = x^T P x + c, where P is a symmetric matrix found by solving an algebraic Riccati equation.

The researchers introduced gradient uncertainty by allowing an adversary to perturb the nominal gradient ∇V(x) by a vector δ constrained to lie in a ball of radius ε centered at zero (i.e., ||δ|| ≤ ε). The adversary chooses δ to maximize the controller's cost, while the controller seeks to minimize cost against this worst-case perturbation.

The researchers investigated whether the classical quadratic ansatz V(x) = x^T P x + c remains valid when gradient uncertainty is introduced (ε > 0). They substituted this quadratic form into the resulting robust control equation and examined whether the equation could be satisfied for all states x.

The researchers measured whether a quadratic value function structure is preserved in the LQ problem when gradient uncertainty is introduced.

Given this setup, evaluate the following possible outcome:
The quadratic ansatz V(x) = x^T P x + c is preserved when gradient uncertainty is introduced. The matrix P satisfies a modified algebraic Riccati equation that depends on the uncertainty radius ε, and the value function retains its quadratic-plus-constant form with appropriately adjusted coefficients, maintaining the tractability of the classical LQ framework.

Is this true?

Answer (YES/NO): NO